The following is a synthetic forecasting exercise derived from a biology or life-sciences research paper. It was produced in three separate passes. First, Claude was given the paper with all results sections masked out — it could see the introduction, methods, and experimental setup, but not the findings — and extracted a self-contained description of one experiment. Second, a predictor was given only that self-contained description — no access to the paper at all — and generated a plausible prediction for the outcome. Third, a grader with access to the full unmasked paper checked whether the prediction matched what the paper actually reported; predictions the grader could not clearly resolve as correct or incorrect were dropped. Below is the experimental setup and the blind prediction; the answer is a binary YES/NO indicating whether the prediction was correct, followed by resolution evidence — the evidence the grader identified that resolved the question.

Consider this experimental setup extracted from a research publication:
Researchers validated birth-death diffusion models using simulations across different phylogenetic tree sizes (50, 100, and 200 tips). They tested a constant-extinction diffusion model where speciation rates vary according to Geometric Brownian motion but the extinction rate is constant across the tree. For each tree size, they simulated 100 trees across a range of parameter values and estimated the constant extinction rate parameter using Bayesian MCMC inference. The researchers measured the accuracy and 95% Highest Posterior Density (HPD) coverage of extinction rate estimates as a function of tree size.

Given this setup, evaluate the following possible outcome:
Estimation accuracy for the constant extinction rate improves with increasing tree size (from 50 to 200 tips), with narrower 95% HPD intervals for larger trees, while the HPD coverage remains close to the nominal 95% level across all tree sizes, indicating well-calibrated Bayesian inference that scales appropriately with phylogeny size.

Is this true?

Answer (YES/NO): YES